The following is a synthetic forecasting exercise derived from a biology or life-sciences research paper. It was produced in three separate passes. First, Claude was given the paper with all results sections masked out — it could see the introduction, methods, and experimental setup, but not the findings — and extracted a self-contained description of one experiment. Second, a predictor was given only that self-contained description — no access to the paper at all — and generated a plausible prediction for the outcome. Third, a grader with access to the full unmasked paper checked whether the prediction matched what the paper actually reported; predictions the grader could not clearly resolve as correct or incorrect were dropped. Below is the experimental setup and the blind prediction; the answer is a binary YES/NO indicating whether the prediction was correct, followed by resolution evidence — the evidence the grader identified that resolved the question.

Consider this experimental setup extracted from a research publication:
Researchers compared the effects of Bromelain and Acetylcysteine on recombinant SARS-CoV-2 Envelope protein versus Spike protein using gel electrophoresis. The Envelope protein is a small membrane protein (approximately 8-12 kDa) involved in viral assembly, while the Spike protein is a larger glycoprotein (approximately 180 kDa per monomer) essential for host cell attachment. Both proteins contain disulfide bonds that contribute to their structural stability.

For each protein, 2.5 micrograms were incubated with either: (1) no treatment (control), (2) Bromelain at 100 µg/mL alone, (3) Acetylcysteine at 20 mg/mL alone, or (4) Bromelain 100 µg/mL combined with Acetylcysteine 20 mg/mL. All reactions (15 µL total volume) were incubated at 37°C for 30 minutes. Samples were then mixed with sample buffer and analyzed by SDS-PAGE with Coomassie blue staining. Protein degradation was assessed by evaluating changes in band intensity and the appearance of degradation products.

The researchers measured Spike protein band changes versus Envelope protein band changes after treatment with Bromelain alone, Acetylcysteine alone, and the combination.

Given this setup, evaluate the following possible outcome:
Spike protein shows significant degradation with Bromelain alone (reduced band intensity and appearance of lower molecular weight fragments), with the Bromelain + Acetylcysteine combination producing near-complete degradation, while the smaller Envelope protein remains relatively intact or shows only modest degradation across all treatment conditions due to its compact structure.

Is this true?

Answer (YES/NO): NO